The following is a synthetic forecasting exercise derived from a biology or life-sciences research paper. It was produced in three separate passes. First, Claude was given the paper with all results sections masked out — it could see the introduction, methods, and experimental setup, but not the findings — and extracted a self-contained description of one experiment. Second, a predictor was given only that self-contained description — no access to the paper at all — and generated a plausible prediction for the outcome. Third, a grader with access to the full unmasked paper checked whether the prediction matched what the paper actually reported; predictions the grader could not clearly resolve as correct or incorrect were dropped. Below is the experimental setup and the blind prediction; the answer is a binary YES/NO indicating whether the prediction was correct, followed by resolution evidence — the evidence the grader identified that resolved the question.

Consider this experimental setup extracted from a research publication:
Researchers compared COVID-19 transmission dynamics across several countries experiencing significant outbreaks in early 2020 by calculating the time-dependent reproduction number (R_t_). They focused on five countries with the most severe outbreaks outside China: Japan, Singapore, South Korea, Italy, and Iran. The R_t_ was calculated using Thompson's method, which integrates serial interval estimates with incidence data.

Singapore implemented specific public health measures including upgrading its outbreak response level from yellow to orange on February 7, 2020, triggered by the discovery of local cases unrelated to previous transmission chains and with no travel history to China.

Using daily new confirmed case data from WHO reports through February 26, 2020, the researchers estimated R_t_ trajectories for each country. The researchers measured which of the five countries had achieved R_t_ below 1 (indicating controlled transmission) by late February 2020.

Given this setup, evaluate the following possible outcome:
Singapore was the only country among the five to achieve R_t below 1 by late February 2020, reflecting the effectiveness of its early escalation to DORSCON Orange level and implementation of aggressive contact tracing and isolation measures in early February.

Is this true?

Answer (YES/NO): YES